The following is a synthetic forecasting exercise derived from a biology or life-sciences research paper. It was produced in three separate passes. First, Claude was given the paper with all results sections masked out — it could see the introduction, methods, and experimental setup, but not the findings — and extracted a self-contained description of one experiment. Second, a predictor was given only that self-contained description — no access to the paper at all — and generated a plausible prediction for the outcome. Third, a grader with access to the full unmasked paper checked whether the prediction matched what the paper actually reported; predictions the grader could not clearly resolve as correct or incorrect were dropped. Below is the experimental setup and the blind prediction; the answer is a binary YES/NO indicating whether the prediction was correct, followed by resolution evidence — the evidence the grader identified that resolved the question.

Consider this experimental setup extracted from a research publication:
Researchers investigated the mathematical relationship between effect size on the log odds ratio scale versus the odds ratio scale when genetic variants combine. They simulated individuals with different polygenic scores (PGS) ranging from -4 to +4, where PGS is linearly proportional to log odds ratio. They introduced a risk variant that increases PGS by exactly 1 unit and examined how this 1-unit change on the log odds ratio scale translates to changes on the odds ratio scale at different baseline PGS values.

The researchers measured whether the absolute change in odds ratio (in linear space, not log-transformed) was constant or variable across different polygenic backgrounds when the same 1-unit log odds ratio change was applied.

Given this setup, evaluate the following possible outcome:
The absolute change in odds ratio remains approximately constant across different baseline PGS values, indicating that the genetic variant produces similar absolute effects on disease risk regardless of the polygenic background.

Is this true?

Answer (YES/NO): NO